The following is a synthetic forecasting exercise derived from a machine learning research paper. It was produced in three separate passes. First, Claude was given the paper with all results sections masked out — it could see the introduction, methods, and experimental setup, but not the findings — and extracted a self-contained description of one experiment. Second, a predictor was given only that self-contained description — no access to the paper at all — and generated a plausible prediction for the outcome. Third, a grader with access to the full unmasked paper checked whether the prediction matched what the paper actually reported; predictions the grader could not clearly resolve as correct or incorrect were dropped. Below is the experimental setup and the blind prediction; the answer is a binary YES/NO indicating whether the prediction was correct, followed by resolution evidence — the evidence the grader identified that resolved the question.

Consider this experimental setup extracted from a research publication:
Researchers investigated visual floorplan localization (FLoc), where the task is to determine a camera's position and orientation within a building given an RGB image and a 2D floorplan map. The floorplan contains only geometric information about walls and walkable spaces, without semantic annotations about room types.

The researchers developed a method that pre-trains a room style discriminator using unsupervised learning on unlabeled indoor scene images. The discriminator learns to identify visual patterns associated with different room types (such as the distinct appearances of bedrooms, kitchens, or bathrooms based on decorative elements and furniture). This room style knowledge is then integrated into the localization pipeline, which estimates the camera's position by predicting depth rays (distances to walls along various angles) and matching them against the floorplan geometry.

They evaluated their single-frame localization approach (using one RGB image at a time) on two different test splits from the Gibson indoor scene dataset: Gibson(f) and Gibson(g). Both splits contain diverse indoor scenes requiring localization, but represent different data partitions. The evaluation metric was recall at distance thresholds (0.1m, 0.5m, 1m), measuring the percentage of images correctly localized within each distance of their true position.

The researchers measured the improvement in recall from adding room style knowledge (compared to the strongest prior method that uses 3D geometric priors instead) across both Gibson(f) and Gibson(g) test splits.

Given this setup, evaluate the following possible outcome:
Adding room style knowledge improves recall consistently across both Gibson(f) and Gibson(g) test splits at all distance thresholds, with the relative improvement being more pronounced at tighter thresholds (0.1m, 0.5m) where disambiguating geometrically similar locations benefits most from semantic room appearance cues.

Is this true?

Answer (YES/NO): NO